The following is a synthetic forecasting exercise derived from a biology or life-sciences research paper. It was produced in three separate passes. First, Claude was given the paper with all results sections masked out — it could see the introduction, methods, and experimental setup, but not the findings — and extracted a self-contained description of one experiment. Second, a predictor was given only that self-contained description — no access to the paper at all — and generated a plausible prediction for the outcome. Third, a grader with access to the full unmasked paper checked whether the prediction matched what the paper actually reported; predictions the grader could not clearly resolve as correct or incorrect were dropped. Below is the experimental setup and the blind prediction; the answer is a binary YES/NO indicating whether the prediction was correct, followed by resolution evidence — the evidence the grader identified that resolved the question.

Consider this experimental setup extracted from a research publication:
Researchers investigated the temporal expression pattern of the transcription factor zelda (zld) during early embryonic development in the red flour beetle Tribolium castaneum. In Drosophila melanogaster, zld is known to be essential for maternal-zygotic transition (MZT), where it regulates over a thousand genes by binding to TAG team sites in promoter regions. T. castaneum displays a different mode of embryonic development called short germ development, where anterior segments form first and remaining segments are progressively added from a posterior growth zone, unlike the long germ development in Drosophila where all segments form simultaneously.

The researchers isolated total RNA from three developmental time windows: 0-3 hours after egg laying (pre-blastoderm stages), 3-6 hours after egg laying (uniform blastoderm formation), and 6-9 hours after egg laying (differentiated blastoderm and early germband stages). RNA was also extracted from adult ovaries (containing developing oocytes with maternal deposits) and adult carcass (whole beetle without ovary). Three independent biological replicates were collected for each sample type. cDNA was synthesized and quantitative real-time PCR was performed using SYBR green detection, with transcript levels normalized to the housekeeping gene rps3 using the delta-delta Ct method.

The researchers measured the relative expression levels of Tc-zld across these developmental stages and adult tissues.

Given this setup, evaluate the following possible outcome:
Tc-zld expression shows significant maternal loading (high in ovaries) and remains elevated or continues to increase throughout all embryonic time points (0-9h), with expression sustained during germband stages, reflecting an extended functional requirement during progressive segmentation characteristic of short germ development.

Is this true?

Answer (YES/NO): NO